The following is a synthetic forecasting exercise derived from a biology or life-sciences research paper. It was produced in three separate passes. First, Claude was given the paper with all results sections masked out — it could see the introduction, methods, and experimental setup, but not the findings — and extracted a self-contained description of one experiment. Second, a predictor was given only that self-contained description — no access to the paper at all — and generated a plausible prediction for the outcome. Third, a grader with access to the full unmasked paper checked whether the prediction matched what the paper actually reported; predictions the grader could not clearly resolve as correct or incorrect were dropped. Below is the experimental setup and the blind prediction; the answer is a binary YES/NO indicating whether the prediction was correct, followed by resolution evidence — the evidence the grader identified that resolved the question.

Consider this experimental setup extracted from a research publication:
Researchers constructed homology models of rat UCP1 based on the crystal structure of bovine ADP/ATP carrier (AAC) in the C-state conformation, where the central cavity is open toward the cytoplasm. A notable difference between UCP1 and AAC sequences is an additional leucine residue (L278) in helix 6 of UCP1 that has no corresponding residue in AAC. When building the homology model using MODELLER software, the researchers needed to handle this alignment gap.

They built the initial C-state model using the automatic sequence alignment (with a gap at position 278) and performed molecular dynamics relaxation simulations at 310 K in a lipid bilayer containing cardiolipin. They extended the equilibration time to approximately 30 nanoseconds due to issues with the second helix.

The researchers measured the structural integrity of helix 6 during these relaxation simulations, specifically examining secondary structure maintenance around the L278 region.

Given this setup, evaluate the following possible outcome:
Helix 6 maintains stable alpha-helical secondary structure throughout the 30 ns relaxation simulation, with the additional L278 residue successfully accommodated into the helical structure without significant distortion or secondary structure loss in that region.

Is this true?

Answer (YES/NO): NO